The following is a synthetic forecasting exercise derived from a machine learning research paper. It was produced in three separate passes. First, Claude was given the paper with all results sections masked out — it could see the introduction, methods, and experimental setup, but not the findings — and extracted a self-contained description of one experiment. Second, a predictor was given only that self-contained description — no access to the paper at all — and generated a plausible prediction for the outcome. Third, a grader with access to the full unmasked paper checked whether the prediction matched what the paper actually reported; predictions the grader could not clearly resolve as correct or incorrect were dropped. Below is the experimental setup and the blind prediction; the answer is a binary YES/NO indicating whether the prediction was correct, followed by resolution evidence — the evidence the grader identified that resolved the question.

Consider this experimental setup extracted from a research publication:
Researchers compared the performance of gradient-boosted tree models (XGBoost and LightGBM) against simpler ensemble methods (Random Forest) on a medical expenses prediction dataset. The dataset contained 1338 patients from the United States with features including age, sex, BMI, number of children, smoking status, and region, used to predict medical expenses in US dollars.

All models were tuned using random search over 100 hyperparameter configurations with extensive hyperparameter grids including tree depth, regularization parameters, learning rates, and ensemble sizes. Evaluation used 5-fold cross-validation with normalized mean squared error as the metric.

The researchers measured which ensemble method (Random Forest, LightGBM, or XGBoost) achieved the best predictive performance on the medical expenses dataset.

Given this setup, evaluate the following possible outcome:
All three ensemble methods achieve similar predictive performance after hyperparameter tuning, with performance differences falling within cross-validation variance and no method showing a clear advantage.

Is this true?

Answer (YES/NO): YES